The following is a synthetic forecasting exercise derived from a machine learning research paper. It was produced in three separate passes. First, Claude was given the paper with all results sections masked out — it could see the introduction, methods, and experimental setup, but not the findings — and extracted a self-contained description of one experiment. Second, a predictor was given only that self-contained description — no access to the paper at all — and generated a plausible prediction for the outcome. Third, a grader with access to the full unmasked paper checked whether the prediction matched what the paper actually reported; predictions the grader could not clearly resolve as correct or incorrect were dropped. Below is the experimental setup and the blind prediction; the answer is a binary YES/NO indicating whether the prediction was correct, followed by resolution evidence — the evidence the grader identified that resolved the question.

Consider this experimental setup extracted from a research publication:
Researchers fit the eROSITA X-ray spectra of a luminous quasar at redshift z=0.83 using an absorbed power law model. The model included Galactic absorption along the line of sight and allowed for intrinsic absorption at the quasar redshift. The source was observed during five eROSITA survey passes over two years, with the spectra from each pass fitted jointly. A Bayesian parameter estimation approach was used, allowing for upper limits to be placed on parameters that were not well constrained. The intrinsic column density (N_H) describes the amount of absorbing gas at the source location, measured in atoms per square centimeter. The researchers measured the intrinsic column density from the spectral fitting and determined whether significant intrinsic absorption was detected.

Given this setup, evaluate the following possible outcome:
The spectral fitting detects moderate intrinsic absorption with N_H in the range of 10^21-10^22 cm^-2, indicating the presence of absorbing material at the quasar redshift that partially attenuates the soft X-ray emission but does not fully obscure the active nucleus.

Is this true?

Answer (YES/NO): NO